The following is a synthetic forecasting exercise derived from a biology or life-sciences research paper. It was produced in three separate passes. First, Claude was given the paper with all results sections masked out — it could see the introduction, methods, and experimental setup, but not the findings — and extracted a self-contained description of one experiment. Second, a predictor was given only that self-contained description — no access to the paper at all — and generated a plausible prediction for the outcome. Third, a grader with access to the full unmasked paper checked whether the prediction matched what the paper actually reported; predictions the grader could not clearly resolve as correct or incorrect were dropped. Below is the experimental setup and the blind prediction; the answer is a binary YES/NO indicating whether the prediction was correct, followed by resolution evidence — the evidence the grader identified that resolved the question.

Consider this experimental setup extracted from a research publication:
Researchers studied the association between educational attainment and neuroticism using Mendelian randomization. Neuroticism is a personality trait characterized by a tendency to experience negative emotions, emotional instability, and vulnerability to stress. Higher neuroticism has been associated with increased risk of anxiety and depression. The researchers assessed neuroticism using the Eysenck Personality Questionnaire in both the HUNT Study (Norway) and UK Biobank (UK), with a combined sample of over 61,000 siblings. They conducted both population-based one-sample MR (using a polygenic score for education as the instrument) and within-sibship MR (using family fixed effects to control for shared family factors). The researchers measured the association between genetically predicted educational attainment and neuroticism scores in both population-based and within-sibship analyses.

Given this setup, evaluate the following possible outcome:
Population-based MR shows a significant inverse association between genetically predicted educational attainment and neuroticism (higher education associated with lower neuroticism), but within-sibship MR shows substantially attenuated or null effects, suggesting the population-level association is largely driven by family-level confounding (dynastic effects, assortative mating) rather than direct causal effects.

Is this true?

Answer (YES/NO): NO